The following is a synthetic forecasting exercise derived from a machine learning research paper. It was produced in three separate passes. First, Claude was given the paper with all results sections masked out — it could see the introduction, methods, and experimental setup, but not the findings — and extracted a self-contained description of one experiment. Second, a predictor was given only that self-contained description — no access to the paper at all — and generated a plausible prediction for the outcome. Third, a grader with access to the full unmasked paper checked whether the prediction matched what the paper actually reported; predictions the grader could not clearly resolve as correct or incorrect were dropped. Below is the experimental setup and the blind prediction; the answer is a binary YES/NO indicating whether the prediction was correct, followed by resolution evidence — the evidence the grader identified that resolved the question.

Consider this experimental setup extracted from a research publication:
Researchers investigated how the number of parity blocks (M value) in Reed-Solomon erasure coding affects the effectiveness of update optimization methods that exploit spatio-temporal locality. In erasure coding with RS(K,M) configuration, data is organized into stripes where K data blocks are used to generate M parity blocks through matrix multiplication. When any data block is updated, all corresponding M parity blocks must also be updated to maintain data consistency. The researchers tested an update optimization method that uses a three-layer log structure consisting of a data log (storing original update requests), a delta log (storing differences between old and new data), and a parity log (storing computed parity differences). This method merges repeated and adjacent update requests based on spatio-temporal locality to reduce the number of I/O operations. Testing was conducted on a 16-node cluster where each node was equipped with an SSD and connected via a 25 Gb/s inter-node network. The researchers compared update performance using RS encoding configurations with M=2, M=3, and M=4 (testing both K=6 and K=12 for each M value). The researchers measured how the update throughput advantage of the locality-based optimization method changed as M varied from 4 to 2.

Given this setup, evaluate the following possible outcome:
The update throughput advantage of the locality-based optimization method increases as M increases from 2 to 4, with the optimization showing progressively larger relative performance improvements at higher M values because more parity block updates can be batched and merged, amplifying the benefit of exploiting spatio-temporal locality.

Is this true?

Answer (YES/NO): YES